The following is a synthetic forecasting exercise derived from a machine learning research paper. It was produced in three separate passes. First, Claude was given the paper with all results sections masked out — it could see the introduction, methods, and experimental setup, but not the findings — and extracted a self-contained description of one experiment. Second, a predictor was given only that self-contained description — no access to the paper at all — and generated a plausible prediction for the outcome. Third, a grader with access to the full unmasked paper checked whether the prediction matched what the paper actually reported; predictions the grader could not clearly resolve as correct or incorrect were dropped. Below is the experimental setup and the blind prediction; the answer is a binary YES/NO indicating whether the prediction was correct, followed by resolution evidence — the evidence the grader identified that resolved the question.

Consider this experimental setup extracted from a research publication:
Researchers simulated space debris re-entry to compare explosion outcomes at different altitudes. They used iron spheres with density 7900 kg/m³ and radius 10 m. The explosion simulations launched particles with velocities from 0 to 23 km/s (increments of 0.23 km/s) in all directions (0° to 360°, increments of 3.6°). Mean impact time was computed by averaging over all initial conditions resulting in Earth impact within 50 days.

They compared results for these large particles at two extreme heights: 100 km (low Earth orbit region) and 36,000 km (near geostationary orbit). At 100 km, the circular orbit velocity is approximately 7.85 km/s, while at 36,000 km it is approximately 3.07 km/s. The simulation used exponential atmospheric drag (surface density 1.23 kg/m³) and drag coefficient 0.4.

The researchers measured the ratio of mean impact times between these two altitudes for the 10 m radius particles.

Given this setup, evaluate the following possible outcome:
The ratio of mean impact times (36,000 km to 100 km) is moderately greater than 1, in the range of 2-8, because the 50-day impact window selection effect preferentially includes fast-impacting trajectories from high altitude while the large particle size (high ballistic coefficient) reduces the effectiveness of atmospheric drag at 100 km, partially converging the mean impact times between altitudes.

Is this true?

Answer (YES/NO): YES